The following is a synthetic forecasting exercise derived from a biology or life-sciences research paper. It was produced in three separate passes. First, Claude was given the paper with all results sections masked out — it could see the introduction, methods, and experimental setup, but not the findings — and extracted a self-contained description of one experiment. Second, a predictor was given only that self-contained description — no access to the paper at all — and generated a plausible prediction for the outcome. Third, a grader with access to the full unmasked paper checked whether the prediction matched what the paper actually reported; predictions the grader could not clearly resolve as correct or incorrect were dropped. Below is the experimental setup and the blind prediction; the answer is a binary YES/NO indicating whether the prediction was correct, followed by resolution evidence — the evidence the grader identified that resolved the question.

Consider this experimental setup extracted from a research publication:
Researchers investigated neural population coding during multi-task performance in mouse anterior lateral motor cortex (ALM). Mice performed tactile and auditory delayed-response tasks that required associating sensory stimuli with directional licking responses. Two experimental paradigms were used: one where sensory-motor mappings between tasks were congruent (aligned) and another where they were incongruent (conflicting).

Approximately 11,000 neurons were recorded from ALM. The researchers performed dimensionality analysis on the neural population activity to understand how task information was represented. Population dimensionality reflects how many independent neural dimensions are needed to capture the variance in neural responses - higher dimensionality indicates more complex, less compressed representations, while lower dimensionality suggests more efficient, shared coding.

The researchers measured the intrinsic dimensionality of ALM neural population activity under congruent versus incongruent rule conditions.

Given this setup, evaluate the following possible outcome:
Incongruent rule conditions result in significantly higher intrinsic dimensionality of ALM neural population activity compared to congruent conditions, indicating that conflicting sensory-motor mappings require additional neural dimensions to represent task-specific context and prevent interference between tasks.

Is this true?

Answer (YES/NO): YES